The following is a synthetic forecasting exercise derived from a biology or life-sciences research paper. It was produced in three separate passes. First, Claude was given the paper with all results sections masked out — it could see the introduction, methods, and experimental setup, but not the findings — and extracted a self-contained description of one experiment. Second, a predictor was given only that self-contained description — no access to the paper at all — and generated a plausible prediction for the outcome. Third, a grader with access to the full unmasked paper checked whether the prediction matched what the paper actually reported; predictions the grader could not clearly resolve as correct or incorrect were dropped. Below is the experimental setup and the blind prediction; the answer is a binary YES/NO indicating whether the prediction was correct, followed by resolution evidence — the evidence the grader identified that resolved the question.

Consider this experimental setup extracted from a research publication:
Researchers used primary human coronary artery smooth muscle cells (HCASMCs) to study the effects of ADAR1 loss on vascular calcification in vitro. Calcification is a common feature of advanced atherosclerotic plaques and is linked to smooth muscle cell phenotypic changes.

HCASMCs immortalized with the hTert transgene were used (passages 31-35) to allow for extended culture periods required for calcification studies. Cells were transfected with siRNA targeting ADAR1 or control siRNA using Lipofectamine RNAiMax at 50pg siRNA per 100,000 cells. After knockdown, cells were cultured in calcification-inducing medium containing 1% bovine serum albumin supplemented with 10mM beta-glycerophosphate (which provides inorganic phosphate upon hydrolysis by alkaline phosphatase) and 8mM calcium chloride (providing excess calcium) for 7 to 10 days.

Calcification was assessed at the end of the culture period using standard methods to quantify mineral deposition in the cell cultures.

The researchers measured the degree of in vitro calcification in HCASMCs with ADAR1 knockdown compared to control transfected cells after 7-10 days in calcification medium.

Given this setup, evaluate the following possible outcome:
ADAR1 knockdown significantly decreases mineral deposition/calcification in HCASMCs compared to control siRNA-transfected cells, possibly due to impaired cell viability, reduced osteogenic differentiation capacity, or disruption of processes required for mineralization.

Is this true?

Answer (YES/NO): NO